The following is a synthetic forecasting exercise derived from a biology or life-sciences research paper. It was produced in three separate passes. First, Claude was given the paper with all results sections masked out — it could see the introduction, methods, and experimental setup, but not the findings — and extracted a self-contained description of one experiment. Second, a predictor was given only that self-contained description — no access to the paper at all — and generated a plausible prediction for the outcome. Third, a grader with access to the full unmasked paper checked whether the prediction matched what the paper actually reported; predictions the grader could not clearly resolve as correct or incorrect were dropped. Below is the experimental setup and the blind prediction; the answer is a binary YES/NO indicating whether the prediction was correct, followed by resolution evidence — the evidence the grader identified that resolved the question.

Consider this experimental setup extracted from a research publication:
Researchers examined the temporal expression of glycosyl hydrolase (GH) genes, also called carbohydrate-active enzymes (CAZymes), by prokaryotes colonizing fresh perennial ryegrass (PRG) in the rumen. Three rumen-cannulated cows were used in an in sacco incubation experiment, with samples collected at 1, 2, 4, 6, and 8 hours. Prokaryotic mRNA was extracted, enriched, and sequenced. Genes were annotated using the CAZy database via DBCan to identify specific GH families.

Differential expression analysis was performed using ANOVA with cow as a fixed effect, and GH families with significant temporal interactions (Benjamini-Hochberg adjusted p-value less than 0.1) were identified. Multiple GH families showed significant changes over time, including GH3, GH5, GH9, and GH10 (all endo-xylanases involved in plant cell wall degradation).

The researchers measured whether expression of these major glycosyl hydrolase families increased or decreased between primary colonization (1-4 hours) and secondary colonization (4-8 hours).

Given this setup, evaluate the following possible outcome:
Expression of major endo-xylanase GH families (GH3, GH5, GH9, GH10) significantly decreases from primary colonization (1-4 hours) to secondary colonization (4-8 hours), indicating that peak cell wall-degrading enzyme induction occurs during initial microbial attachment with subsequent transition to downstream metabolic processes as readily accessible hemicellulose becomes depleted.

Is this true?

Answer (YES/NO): NO